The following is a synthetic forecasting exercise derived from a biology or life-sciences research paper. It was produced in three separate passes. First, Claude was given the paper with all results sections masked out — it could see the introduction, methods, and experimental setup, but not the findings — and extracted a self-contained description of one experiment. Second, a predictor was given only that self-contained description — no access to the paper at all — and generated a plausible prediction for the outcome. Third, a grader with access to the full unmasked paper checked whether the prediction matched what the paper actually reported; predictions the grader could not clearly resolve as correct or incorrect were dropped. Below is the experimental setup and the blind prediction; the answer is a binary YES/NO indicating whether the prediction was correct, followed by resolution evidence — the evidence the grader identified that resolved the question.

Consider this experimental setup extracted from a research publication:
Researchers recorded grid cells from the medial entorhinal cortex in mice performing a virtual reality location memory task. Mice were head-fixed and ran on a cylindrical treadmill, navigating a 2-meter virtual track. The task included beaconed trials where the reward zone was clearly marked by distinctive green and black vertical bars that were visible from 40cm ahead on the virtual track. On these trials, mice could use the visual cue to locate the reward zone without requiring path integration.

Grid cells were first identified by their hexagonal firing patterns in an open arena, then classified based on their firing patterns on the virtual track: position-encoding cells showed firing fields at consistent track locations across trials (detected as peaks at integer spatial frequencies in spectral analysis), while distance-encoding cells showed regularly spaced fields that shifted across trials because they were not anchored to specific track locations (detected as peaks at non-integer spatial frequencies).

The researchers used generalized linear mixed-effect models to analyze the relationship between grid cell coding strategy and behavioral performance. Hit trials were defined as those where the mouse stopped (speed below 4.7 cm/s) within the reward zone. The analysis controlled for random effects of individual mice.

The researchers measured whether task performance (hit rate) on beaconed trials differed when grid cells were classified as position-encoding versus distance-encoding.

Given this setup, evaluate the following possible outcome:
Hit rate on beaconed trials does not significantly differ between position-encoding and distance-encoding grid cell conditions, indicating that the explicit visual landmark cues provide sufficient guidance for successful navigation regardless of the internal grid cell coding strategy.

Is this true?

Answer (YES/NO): YES